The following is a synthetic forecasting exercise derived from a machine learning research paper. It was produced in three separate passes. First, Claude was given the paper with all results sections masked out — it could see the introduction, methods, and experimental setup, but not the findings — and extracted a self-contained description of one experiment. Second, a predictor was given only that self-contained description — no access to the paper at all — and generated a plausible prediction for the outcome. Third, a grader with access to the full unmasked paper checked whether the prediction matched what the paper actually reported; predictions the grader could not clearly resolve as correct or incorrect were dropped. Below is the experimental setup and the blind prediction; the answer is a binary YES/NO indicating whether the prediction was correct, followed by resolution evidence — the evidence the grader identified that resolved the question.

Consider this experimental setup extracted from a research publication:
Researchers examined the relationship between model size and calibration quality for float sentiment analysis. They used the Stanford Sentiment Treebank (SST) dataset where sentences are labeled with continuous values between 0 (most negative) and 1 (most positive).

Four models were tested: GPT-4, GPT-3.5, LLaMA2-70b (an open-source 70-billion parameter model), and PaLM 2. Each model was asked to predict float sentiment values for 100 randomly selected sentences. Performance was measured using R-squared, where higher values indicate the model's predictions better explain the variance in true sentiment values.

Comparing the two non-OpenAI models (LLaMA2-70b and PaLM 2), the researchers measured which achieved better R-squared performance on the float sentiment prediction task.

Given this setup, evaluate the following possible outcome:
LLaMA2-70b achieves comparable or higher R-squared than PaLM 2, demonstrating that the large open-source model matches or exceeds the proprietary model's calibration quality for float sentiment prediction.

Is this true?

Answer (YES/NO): NO